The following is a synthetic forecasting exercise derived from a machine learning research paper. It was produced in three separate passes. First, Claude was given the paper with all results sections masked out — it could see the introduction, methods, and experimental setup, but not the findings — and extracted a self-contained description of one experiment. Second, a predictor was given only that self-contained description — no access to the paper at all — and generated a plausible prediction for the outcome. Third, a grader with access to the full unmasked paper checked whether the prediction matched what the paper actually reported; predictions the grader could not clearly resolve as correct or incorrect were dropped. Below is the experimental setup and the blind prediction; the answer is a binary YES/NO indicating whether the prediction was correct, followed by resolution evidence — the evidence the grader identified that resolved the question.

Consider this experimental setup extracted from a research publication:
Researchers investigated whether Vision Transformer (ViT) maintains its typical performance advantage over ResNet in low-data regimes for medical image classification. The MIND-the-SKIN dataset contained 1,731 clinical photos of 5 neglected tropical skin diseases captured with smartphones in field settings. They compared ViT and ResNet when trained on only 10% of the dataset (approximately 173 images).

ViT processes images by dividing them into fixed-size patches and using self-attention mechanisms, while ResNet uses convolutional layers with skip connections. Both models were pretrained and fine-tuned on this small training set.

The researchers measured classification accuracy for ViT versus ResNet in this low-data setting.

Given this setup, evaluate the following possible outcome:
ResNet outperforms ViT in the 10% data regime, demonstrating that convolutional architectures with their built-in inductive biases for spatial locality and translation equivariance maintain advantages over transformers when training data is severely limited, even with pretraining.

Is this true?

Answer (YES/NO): NO